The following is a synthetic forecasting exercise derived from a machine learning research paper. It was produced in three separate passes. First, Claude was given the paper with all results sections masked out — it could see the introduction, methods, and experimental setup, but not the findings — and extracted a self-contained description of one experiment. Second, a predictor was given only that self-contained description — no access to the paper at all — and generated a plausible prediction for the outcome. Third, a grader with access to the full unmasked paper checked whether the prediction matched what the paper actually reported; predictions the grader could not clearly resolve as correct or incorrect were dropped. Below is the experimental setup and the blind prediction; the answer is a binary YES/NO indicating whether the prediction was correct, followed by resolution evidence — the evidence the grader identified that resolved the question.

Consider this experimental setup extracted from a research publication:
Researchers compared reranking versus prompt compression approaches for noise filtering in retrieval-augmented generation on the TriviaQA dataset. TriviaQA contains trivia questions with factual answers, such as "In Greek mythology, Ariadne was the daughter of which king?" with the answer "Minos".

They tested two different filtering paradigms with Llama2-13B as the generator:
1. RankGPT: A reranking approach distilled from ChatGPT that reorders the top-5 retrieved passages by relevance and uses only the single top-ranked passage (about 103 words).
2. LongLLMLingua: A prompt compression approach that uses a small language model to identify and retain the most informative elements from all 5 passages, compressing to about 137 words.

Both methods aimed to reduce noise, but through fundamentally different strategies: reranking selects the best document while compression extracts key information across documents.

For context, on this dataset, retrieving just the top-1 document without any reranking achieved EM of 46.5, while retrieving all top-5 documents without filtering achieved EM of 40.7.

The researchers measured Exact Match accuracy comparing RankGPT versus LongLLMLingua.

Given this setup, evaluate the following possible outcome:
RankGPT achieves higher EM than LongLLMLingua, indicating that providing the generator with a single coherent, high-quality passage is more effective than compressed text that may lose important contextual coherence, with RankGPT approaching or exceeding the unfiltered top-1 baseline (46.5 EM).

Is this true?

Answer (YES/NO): NO